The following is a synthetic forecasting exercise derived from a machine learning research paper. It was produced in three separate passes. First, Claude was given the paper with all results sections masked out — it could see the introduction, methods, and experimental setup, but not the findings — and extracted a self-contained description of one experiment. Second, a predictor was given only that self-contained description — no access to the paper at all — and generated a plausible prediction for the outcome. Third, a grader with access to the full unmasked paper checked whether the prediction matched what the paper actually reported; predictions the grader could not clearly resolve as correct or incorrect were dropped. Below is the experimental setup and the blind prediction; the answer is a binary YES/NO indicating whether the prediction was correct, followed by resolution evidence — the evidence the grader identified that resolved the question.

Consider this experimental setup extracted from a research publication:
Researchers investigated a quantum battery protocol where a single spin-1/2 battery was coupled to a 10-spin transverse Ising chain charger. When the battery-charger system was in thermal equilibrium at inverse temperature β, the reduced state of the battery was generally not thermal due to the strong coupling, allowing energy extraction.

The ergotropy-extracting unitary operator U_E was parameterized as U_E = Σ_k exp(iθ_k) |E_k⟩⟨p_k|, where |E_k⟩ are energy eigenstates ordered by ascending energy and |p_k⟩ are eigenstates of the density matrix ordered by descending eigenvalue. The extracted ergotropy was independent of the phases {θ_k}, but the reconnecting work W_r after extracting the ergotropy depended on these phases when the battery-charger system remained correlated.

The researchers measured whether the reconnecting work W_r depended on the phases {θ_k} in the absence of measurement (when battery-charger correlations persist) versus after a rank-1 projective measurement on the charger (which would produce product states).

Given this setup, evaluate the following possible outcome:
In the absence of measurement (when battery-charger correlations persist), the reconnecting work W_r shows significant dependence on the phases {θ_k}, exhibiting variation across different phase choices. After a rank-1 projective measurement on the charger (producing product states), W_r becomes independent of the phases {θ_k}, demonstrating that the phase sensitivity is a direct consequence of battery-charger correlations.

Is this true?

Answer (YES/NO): YES